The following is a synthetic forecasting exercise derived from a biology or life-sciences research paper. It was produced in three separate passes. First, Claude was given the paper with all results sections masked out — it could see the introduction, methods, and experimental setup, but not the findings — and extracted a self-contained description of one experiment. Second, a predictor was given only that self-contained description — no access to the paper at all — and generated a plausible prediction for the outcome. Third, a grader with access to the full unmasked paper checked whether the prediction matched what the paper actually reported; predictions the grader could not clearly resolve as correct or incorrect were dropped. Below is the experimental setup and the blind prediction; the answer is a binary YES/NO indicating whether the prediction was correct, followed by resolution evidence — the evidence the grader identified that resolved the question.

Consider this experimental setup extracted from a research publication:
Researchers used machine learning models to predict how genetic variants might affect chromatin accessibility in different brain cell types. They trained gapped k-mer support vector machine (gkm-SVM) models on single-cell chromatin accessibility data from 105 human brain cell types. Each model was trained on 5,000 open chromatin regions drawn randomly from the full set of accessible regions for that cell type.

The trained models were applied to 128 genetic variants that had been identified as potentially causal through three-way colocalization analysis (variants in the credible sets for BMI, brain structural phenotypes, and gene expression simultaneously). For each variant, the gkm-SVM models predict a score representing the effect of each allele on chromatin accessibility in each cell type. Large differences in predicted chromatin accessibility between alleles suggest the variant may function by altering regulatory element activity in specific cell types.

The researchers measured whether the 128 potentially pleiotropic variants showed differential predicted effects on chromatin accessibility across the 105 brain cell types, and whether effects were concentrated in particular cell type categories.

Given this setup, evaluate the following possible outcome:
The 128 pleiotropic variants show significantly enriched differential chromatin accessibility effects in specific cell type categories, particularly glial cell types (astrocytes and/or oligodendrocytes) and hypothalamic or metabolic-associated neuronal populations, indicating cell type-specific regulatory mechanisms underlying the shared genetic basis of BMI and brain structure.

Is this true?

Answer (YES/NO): NO